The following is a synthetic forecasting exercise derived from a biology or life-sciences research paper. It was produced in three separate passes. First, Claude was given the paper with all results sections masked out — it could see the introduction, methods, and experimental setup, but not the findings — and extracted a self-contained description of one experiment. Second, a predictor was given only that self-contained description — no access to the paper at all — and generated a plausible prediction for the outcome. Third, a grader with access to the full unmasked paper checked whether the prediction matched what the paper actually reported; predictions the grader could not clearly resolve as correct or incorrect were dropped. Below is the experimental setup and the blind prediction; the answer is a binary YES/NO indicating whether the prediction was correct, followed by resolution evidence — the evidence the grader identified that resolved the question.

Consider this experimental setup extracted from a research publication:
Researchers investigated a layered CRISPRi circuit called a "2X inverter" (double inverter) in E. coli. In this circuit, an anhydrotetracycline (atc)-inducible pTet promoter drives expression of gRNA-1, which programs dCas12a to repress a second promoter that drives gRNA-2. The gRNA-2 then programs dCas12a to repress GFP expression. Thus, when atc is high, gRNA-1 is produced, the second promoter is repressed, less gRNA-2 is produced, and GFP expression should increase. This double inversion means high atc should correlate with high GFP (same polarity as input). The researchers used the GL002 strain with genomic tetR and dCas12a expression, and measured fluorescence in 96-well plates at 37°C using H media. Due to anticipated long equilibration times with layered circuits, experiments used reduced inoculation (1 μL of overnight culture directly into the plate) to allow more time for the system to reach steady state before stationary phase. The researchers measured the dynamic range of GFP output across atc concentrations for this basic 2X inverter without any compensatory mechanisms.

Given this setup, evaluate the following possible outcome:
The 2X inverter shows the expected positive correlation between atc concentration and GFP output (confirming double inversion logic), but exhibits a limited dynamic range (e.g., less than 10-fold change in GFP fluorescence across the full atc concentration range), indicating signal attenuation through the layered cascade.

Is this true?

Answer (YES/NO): YES